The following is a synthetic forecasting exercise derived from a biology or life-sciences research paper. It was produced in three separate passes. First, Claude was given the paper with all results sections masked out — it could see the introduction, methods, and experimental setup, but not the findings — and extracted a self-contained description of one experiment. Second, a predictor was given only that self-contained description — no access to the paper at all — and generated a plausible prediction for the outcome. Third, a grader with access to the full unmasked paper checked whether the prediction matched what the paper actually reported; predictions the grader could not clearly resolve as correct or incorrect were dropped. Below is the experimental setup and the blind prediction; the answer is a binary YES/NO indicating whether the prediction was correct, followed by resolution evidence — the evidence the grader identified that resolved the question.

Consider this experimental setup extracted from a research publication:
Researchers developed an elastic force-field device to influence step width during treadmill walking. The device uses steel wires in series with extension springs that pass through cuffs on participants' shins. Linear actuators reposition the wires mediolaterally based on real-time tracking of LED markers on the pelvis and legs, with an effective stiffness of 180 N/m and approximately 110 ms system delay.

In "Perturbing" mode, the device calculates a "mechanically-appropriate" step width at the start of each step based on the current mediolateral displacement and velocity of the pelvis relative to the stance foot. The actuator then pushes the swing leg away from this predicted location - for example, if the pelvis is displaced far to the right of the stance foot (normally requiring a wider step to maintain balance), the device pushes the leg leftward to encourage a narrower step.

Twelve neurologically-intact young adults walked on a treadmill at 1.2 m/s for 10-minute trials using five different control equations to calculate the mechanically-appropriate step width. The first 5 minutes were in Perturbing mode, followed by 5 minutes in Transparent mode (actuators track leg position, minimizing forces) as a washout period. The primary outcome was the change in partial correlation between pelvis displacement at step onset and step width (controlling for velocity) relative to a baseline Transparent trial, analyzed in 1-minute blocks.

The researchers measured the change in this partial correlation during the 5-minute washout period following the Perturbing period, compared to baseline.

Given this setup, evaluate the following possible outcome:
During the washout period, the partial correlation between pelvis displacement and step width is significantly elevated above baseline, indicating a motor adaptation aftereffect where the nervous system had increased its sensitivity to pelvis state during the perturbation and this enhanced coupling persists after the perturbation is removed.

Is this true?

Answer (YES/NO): YES